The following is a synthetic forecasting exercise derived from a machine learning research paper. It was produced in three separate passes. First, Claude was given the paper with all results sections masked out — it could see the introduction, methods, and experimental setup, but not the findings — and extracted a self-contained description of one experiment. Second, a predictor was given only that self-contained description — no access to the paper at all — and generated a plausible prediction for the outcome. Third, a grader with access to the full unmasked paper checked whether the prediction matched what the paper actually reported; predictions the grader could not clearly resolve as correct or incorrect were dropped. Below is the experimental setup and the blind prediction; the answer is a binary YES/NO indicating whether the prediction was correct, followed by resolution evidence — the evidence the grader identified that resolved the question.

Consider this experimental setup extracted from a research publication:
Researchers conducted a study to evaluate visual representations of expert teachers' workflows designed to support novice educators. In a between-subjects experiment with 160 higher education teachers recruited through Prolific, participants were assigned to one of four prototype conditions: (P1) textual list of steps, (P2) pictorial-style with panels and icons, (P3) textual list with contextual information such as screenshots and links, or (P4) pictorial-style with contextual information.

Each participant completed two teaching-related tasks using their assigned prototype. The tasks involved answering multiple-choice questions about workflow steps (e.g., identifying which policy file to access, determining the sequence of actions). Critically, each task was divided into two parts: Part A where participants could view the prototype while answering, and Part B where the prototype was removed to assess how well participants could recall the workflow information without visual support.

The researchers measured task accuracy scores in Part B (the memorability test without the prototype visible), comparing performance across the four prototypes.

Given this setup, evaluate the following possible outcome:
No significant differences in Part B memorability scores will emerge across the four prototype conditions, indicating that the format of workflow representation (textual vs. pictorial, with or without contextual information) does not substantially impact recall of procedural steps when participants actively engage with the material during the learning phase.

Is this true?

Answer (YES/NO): YES